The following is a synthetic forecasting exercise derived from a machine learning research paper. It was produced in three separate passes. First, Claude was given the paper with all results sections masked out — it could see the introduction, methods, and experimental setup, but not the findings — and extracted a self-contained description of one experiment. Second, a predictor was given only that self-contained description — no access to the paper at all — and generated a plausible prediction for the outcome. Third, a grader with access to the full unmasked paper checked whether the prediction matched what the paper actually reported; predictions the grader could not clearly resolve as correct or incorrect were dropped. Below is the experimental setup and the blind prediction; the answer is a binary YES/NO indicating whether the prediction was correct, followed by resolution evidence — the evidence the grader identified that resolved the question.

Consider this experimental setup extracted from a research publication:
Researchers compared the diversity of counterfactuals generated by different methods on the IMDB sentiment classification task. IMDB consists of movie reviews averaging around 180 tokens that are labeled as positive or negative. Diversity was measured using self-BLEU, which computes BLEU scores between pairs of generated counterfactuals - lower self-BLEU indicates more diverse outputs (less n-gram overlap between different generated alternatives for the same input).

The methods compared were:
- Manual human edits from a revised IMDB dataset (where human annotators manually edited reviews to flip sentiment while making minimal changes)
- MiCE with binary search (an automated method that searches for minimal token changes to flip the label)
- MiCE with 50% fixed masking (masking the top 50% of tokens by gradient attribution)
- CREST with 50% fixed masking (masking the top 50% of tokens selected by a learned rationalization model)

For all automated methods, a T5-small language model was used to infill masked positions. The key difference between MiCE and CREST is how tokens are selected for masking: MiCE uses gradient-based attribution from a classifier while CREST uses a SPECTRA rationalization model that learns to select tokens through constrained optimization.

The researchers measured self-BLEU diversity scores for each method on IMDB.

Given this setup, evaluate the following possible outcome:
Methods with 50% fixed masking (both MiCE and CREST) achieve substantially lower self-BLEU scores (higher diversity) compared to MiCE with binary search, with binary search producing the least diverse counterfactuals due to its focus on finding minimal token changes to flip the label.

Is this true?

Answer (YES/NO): NO